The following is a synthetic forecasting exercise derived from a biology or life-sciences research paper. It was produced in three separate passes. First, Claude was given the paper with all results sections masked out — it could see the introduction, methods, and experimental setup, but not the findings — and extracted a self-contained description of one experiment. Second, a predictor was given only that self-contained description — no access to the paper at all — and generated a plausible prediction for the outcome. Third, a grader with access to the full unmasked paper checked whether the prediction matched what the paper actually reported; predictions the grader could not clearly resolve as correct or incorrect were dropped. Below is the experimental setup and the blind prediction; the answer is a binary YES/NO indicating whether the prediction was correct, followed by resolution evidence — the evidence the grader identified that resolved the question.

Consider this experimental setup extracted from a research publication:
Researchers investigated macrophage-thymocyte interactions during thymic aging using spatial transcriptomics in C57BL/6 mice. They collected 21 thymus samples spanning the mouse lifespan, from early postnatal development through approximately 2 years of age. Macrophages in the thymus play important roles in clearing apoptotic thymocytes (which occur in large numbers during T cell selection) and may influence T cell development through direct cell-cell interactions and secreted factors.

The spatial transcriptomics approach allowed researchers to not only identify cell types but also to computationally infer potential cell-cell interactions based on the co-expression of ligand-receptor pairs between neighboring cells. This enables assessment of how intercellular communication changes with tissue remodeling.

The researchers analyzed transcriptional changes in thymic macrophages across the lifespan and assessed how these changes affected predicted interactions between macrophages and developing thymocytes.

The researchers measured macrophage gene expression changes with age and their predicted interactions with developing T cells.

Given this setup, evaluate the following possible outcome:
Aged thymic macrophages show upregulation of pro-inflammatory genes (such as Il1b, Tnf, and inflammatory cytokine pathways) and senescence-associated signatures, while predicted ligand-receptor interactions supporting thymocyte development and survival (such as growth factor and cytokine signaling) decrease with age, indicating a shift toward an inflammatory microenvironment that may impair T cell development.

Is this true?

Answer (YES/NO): NO